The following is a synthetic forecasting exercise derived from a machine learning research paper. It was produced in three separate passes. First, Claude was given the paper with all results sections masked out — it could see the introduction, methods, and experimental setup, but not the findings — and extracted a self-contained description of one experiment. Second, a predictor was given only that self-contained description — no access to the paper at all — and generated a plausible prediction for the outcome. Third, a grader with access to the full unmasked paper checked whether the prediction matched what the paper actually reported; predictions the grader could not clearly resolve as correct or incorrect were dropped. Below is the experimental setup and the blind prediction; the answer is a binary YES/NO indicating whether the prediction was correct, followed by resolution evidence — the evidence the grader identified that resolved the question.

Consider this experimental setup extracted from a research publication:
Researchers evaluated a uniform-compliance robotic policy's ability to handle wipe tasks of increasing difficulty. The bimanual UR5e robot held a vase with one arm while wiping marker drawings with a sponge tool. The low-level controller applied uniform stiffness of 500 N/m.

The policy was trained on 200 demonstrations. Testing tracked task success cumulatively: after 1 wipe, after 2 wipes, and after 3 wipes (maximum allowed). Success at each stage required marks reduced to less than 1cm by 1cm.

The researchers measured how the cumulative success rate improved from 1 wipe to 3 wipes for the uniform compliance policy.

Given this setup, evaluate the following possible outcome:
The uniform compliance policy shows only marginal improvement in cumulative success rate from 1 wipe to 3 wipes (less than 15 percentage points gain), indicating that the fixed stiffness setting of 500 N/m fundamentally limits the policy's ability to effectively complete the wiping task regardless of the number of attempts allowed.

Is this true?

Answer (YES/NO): NO